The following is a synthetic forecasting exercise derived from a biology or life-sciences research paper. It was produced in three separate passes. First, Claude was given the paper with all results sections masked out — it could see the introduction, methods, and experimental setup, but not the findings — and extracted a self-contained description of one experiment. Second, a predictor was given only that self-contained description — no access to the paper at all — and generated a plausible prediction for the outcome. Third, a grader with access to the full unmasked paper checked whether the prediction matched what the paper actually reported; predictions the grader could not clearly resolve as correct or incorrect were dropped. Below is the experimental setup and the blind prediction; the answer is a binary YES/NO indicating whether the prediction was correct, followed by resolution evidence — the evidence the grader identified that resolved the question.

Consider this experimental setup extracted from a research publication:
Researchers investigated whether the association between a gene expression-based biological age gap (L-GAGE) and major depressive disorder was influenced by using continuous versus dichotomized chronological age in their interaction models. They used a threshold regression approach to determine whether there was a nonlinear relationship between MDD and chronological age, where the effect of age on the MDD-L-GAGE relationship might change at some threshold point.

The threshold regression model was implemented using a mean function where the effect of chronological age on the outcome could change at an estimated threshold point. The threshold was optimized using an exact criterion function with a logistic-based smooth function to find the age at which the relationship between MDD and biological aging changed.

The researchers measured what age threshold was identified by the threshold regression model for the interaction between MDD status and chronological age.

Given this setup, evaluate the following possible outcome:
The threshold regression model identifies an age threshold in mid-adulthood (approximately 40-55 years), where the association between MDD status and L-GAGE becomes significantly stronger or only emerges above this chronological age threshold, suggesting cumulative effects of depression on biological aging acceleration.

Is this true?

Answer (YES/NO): NO